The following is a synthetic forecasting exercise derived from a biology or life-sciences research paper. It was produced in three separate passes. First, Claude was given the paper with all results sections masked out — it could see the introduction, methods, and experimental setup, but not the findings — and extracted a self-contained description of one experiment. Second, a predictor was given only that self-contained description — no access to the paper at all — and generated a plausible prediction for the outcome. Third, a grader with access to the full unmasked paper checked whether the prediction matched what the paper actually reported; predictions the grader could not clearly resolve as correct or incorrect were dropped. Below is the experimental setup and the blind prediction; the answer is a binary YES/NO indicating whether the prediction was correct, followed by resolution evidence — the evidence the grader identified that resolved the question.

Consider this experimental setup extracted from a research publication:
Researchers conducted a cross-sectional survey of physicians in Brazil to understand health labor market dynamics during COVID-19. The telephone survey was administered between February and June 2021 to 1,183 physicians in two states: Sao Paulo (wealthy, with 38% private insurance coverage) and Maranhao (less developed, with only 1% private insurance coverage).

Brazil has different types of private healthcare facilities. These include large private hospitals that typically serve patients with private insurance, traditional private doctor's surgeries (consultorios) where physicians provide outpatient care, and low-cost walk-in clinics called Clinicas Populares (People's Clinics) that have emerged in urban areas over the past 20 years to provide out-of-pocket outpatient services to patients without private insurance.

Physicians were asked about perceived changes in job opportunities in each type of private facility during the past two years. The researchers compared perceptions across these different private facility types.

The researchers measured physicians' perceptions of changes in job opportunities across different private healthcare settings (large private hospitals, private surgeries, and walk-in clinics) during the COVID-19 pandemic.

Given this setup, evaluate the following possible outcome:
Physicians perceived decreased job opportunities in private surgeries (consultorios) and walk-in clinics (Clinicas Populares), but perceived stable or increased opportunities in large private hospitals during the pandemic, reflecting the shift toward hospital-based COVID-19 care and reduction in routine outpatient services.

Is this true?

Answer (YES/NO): NO